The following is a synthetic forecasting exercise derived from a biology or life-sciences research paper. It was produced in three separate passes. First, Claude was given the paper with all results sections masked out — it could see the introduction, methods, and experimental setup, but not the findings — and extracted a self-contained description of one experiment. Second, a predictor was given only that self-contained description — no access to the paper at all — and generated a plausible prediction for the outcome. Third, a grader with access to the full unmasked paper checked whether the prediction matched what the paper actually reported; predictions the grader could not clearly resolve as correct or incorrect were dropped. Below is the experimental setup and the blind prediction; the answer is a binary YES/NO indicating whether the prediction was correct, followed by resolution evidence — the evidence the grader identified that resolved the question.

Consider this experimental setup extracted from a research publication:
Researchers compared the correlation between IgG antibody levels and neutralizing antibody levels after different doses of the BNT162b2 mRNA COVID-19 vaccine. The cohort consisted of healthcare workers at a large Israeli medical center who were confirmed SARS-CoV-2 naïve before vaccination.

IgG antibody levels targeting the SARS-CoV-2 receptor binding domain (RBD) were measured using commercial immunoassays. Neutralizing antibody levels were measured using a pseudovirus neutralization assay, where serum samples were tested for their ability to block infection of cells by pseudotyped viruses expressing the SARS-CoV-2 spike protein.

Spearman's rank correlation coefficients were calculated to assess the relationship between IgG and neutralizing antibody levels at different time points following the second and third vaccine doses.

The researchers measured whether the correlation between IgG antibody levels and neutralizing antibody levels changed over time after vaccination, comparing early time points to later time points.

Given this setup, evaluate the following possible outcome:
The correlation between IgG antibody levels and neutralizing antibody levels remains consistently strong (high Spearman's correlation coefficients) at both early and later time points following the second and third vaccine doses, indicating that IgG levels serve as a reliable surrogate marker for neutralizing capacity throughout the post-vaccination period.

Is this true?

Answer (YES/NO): YES